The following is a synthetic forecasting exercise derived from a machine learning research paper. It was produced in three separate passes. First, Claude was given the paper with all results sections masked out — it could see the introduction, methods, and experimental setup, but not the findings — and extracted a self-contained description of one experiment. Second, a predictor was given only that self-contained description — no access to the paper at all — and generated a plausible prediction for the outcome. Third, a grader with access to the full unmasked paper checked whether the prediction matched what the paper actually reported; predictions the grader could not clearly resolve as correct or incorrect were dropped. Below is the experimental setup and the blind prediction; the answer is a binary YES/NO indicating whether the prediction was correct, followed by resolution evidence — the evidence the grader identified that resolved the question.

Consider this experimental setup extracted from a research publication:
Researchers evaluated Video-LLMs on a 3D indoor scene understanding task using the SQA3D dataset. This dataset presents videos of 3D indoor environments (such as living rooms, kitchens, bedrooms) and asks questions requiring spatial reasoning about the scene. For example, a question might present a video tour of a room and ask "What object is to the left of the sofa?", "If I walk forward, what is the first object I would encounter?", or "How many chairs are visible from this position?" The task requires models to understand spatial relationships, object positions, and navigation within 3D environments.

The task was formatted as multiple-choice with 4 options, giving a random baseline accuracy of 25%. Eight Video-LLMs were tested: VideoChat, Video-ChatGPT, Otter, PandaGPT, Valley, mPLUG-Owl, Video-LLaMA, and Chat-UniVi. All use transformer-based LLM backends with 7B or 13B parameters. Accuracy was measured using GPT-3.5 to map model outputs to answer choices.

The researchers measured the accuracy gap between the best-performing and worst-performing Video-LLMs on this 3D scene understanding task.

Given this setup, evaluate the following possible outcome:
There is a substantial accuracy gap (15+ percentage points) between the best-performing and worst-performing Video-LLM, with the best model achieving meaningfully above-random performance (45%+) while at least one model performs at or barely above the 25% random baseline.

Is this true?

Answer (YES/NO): NO